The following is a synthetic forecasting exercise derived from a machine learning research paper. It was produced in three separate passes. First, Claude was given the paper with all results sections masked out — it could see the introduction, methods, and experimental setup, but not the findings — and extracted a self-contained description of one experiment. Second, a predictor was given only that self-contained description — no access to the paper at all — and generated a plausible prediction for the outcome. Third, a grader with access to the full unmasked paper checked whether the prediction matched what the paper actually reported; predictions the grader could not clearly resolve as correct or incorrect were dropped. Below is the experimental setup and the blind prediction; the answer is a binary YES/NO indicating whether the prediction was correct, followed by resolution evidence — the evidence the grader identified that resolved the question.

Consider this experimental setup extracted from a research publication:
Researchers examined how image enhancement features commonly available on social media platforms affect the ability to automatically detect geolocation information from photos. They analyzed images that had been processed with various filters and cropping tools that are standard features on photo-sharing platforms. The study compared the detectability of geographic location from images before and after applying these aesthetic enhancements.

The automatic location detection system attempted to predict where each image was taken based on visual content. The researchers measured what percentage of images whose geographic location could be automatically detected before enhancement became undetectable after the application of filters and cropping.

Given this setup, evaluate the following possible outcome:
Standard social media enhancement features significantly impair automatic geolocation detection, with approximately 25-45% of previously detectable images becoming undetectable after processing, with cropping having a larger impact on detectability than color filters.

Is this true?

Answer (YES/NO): NO